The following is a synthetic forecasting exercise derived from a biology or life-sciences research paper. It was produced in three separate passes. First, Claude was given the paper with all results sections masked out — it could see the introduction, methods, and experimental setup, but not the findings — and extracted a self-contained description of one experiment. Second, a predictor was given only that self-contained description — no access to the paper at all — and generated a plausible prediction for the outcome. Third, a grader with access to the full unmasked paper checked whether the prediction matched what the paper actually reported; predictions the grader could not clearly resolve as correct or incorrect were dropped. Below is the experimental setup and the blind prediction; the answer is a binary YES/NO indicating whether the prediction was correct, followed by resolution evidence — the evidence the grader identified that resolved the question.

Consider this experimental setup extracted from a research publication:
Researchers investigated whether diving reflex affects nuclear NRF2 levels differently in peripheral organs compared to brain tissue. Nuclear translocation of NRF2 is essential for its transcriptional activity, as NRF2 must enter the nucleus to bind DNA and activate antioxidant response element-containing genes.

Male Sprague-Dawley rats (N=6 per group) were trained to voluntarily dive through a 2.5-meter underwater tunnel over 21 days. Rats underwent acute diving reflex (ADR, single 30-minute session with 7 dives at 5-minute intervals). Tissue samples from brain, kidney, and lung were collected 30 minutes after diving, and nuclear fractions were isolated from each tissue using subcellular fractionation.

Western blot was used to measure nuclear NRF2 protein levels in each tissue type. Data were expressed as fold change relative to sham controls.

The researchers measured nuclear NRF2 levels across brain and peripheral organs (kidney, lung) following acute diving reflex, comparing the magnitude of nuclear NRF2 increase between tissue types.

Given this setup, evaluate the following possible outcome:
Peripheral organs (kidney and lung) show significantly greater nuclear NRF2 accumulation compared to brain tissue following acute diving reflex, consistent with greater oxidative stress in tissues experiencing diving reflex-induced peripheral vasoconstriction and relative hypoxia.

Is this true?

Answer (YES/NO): NO